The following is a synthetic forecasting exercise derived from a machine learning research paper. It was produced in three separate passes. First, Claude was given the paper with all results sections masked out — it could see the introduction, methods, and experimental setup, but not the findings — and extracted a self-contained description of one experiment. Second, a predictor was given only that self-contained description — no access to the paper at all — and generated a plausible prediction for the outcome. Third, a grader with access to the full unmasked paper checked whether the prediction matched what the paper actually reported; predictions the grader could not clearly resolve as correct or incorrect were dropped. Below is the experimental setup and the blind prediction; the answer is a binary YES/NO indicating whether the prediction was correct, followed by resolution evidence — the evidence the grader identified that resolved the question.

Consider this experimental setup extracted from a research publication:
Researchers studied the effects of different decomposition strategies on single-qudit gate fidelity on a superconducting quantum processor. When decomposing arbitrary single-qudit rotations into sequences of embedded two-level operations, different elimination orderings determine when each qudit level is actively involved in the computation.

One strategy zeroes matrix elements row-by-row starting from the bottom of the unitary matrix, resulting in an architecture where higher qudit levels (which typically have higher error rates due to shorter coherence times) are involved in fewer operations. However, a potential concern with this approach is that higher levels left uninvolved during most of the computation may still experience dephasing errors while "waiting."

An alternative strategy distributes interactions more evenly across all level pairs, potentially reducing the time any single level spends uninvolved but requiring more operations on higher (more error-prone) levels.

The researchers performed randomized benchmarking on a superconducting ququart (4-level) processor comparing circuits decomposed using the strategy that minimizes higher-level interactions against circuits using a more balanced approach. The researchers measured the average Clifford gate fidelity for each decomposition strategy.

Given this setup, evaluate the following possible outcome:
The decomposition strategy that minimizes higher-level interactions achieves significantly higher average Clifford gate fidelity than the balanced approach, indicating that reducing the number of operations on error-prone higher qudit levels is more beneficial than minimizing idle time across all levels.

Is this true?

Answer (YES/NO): YES